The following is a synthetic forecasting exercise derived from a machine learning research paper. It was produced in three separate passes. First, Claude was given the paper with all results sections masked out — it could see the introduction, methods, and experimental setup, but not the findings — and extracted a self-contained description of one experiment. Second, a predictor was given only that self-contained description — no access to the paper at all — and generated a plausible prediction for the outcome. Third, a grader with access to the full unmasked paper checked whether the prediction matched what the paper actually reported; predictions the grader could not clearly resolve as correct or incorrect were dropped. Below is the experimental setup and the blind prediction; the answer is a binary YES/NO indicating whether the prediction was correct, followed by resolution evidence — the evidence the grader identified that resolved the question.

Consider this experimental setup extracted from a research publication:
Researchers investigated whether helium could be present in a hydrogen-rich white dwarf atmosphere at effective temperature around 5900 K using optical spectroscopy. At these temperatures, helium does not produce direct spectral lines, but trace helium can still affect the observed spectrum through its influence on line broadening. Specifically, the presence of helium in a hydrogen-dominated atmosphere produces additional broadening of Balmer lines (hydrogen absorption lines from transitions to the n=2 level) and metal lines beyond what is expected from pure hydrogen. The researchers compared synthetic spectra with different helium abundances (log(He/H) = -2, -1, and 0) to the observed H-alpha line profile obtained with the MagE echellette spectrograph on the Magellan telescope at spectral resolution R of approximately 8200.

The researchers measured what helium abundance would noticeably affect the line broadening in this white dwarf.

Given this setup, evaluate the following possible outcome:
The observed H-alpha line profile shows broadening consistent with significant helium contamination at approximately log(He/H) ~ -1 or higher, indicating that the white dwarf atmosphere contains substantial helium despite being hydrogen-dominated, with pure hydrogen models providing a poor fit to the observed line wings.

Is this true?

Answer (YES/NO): NO